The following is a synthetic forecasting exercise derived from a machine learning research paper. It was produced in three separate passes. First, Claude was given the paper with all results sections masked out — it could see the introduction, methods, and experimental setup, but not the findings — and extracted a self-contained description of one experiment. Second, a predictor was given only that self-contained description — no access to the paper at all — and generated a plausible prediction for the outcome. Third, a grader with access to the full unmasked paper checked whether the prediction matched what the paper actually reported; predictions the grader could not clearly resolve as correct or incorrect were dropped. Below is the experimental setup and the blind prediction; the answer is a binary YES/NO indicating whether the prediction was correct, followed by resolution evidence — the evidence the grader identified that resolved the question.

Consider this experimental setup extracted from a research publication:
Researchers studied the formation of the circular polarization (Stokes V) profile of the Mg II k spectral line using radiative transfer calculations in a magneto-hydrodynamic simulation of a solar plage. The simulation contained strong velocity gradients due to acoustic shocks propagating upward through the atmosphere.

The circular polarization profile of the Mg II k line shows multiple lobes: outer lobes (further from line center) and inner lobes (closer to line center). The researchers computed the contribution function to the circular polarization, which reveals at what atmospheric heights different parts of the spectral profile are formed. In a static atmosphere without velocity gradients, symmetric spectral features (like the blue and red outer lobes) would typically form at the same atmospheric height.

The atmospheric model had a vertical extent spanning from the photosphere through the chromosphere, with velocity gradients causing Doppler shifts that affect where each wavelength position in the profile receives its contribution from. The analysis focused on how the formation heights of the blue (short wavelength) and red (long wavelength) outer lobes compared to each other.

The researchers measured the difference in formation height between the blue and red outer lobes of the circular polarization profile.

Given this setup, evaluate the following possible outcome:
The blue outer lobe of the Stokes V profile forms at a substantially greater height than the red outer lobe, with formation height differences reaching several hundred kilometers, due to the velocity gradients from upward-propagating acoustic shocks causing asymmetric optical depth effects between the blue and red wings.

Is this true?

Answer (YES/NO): NO